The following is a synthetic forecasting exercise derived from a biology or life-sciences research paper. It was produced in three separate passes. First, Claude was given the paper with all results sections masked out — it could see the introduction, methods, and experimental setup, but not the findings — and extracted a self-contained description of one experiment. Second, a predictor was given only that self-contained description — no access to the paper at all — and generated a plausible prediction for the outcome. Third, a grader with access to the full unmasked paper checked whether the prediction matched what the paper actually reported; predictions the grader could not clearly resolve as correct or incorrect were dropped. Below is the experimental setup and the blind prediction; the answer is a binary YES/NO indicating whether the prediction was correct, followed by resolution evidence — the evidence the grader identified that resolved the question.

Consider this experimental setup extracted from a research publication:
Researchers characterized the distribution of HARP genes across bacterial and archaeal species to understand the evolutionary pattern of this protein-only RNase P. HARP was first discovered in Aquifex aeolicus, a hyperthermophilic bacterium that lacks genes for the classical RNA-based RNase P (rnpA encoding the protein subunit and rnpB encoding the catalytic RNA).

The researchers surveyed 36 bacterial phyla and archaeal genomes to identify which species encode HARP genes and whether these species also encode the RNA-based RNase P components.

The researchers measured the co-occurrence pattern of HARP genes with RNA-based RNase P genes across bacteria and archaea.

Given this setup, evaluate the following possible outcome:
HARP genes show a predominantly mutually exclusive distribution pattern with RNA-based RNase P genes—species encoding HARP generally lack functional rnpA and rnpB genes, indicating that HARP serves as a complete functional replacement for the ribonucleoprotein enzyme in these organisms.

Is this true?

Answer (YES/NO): NO